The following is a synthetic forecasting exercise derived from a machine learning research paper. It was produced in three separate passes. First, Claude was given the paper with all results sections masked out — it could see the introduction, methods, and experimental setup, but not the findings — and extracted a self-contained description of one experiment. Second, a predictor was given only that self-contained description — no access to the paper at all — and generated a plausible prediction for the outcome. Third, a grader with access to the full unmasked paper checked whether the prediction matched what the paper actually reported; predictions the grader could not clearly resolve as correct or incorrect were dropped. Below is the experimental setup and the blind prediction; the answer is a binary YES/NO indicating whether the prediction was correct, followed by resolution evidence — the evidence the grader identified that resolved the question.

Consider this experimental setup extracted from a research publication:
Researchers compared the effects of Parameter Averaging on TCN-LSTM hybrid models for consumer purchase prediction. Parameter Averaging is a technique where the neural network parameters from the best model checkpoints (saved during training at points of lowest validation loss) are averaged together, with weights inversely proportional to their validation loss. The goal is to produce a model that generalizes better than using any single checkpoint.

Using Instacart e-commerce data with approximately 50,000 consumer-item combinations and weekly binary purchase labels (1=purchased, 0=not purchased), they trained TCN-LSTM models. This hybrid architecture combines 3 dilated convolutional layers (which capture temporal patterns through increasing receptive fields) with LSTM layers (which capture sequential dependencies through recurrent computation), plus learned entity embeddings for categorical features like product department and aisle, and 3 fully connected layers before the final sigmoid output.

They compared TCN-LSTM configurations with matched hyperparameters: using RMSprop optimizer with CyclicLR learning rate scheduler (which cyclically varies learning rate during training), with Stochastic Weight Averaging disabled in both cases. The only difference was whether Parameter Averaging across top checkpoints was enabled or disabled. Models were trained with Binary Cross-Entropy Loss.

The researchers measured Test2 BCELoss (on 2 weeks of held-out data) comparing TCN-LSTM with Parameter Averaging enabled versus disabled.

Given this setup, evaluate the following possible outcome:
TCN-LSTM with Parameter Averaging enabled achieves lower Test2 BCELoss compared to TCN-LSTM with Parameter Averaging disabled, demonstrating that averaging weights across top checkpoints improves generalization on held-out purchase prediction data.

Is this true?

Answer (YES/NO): YES